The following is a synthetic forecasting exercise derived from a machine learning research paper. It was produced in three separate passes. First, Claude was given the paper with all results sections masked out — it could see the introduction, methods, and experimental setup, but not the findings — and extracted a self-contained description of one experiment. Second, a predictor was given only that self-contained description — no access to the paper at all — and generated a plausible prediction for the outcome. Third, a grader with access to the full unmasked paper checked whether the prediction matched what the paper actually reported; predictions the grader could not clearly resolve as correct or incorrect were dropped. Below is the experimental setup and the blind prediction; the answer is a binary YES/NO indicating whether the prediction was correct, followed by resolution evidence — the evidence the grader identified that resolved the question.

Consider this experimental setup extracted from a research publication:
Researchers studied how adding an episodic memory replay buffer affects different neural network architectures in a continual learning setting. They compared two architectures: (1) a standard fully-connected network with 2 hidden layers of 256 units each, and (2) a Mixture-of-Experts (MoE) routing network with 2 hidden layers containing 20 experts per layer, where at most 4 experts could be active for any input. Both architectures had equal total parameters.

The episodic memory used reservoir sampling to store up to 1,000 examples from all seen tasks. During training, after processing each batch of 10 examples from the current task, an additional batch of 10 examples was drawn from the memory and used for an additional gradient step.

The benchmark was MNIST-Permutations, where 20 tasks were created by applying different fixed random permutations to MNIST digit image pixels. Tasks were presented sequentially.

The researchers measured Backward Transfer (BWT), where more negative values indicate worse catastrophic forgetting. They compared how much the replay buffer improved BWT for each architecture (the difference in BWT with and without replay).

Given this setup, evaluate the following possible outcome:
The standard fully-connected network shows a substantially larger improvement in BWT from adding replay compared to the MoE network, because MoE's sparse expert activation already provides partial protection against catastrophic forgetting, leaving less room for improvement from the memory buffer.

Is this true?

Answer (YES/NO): YES